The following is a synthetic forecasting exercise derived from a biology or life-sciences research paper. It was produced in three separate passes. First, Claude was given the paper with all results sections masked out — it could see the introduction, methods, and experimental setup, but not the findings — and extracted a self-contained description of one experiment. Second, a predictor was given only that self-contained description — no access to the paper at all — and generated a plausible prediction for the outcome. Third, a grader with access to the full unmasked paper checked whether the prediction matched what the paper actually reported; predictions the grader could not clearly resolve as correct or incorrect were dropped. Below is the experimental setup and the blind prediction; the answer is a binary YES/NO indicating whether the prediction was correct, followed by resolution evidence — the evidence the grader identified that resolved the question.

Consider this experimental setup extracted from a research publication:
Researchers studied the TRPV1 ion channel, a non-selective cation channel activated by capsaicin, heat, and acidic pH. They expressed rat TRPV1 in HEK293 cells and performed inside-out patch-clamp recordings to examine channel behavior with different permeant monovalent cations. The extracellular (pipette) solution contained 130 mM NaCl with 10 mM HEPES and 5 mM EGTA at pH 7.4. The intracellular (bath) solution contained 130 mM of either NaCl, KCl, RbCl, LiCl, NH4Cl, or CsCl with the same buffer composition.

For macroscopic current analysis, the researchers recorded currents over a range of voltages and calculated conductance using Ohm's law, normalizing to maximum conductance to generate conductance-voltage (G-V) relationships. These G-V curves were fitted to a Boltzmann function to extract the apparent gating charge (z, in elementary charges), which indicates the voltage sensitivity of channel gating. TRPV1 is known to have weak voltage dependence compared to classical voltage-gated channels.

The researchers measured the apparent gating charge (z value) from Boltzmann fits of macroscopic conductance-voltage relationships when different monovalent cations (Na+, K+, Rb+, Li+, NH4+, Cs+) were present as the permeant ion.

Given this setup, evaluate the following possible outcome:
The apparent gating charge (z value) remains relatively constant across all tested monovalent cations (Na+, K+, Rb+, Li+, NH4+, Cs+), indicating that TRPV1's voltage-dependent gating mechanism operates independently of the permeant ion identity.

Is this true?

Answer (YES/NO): NO